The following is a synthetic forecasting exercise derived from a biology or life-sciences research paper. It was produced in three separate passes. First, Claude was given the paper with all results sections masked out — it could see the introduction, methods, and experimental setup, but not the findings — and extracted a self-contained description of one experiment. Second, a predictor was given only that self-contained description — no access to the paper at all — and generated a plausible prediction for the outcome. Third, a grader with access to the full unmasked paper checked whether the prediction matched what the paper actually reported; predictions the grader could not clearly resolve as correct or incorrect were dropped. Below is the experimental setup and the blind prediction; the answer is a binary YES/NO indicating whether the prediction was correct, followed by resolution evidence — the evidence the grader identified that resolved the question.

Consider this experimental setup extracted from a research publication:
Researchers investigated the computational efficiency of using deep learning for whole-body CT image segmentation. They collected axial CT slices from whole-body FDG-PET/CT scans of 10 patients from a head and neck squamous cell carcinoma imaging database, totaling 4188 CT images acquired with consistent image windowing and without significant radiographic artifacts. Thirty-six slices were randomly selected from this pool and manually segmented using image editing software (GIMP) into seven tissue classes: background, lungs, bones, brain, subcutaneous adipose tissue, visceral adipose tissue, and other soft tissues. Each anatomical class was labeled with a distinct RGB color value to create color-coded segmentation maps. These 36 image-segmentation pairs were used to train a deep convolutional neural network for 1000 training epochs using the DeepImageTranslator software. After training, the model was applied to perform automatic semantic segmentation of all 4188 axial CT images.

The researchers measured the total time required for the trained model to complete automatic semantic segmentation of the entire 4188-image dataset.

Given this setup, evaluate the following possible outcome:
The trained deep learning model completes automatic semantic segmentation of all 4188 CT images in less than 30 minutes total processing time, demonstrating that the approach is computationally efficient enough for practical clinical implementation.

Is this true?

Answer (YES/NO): YES